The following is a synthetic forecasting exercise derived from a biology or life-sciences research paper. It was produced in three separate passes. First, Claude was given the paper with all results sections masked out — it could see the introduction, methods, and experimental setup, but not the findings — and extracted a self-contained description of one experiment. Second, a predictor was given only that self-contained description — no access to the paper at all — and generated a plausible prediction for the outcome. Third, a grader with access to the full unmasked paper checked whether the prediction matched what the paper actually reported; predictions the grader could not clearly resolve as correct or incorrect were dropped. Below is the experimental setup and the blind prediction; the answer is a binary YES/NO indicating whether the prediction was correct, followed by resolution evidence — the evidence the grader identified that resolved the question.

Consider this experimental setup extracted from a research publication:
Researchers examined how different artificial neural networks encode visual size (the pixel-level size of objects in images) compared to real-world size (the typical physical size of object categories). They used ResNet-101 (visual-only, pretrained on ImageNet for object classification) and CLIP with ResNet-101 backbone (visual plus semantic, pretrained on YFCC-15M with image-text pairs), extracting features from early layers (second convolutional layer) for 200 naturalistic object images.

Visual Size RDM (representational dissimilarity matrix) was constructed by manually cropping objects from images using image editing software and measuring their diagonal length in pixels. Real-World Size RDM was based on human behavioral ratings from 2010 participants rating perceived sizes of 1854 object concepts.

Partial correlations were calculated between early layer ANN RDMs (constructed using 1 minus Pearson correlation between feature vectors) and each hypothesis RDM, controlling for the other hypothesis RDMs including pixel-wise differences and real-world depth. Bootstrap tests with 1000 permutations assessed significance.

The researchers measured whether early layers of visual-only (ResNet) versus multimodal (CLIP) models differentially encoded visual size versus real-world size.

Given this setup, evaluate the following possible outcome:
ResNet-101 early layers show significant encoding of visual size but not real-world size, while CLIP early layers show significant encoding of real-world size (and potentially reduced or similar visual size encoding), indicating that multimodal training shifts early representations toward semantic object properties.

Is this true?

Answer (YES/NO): NO